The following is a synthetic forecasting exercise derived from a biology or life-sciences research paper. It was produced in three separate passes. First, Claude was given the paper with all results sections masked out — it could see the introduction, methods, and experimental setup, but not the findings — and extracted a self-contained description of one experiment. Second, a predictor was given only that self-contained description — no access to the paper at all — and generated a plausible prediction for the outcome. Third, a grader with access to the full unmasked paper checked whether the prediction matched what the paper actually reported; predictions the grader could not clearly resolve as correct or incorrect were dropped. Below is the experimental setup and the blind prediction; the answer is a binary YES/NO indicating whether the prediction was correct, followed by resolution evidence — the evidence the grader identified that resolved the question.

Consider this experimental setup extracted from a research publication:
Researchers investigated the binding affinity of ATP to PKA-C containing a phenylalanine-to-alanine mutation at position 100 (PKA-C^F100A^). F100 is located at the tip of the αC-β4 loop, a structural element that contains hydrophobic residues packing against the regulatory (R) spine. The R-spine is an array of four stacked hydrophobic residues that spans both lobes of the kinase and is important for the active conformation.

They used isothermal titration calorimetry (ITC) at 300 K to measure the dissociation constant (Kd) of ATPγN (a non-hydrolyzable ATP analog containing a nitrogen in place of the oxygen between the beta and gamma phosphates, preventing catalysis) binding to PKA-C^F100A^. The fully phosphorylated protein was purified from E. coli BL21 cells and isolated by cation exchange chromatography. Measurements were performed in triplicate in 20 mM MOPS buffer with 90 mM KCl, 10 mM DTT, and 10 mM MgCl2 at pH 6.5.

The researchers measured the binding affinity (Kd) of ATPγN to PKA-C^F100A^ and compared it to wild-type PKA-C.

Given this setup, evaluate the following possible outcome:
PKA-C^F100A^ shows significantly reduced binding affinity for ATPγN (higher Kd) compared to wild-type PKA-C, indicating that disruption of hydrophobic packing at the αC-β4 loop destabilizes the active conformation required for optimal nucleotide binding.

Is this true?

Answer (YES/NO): NO